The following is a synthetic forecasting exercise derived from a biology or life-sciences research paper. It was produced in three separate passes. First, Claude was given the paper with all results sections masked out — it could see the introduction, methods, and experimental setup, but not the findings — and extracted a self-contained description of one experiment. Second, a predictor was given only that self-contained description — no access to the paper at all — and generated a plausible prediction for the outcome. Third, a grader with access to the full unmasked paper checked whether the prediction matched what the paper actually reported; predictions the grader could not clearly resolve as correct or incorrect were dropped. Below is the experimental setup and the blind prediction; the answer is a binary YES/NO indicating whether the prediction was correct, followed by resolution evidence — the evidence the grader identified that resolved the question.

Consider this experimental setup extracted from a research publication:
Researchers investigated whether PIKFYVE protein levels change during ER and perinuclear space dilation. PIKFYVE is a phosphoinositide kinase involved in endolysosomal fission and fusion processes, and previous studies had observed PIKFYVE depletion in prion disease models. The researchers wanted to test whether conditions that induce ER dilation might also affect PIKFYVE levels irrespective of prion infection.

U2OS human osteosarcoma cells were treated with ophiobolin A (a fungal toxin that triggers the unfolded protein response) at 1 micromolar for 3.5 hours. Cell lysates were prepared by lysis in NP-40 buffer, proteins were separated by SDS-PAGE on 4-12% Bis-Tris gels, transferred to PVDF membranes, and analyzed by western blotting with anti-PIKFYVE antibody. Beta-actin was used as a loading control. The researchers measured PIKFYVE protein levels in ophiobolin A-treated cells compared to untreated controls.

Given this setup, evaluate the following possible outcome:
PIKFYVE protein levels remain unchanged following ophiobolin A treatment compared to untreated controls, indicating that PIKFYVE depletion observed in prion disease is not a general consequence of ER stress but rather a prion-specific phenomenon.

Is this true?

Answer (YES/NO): NO